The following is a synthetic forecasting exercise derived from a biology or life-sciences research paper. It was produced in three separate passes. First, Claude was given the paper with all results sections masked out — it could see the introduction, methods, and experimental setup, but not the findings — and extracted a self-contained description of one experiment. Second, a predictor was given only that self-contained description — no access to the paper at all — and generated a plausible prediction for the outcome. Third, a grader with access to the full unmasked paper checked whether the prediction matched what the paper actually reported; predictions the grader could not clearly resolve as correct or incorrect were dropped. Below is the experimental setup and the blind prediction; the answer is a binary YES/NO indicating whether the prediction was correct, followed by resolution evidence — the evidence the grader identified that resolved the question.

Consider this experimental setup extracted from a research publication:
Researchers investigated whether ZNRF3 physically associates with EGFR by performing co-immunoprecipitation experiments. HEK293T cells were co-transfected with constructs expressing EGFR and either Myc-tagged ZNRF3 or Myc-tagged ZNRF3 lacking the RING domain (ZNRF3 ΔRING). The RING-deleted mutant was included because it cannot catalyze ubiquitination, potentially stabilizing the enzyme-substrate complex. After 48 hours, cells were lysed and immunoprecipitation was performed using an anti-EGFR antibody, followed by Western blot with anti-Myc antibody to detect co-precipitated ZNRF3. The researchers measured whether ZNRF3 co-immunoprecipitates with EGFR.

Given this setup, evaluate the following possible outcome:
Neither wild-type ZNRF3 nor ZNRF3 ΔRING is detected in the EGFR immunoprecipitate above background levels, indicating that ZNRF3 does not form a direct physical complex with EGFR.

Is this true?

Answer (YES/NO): NO